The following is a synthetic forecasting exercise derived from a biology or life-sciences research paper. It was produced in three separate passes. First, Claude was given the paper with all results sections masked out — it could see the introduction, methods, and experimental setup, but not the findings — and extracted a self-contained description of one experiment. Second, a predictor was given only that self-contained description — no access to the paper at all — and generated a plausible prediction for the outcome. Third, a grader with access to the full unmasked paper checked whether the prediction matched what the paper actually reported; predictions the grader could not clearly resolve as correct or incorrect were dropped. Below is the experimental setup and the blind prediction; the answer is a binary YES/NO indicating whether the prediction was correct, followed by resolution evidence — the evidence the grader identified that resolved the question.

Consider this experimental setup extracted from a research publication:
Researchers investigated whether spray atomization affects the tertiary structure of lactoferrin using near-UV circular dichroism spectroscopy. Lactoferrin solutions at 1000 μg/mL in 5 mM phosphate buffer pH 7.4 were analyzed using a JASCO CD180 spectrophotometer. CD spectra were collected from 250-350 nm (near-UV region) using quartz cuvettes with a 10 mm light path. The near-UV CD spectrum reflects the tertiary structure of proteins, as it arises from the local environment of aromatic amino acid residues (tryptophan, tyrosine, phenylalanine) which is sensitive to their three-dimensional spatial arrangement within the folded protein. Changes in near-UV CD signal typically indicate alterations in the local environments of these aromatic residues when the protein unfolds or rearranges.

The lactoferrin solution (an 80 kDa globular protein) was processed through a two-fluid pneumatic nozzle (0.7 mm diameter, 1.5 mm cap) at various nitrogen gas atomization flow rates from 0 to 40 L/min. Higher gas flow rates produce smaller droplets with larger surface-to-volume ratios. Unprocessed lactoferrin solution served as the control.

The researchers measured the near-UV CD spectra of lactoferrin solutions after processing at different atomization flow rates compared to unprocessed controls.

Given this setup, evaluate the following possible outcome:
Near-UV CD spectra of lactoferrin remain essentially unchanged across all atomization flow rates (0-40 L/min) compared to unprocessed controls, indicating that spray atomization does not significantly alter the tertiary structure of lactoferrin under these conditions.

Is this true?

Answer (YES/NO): NO